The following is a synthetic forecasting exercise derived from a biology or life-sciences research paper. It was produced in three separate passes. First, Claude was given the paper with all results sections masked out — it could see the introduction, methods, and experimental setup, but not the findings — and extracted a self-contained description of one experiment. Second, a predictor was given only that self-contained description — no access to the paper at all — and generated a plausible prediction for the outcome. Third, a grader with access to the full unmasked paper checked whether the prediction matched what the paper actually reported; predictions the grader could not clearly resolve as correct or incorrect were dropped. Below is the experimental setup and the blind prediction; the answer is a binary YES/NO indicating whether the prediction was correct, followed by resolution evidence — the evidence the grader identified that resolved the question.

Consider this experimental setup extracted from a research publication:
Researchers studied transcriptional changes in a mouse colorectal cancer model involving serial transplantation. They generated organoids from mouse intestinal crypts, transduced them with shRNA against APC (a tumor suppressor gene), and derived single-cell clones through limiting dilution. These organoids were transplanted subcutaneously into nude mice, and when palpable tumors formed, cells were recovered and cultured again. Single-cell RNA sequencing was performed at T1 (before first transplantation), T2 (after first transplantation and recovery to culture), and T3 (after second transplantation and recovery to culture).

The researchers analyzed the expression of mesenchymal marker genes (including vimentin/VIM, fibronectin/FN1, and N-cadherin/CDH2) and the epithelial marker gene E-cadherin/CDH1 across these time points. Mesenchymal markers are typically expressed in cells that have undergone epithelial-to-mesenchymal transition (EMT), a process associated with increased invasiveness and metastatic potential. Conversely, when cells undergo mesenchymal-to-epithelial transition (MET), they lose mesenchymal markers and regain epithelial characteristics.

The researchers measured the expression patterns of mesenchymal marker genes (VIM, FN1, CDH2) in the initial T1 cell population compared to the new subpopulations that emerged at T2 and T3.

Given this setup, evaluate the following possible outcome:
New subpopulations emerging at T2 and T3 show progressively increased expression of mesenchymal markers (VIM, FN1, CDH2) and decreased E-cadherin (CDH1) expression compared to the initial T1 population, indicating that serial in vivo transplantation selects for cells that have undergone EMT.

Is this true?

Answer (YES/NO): NO